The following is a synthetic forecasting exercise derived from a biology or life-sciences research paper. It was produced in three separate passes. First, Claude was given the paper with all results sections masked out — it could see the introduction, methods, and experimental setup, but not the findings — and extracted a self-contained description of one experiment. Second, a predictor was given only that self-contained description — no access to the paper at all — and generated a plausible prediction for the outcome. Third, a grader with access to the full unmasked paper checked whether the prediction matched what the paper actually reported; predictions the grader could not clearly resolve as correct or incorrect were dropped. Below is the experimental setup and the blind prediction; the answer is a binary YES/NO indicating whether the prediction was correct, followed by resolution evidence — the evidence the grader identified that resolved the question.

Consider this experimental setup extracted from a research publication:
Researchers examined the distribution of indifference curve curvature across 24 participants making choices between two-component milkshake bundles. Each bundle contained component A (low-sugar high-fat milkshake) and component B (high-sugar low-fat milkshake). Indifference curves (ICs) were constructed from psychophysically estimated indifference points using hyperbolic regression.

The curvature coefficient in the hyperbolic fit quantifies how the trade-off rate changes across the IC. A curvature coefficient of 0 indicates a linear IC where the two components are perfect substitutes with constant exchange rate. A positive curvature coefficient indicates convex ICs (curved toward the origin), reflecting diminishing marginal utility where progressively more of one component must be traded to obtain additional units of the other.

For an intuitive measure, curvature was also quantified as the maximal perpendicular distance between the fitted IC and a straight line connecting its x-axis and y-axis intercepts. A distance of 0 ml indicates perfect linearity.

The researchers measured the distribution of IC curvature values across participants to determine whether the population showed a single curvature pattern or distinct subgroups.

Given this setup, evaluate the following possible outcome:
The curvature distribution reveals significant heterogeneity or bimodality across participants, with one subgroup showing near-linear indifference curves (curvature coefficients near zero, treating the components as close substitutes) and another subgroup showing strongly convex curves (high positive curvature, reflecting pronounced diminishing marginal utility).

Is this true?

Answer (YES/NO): YES